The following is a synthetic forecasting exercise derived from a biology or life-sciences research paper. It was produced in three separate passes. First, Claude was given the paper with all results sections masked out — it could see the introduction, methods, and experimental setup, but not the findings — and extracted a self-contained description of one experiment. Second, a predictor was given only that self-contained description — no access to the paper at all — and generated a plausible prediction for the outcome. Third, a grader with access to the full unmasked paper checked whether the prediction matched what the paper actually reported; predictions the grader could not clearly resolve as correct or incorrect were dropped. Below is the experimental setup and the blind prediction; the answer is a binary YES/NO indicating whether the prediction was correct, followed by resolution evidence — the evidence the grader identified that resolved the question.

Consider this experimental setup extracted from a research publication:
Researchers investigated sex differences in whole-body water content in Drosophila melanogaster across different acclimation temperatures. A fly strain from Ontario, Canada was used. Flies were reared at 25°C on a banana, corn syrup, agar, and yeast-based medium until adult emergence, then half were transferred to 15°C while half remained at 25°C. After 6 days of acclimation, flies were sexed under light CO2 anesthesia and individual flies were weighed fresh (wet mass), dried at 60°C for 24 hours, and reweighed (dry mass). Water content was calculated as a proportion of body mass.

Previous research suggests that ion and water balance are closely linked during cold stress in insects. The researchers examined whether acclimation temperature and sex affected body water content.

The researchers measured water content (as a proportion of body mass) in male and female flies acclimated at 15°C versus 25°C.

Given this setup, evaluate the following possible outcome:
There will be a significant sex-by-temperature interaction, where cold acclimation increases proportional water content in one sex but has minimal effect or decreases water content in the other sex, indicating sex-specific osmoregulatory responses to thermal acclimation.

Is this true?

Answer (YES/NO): NO